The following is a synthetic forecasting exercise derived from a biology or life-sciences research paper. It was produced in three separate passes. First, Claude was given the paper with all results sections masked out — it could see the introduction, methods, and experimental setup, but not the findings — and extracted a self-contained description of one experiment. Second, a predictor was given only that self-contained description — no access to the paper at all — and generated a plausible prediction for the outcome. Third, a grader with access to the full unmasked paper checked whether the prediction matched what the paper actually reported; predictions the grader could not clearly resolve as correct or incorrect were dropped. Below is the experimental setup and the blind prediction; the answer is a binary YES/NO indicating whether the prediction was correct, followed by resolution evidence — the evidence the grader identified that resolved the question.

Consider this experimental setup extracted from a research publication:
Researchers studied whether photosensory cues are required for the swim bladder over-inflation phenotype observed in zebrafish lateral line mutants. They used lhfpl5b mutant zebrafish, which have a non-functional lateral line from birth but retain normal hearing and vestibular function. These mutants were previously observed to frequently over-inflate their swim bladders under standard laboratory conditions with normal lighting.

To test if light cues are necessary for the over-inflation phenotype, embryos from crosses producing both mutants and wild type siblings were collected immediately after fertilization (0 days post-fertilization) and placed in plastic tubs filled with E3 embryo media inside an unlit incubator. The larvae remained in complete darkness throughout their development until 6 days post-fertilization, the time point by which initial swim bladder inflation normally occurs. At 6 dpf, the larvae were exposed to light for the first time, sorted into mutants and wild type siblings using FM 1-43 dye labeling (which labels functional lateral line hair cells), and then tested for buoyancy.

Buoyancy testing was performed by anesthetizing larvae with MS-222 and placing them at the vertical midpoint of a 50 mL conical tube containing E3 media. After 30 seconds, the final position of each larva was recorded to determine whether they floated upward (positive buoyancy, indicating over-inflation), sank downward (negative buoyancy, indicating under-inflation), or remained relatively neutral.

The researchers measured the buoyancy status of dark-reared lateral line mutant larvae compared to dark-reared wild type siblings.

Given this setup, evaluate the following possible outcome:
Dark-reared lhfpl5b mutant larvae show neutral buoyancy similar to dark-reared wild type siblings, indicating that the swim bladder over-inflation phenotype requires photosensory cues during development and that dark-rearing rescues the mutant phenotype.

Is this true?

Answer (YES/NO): NO